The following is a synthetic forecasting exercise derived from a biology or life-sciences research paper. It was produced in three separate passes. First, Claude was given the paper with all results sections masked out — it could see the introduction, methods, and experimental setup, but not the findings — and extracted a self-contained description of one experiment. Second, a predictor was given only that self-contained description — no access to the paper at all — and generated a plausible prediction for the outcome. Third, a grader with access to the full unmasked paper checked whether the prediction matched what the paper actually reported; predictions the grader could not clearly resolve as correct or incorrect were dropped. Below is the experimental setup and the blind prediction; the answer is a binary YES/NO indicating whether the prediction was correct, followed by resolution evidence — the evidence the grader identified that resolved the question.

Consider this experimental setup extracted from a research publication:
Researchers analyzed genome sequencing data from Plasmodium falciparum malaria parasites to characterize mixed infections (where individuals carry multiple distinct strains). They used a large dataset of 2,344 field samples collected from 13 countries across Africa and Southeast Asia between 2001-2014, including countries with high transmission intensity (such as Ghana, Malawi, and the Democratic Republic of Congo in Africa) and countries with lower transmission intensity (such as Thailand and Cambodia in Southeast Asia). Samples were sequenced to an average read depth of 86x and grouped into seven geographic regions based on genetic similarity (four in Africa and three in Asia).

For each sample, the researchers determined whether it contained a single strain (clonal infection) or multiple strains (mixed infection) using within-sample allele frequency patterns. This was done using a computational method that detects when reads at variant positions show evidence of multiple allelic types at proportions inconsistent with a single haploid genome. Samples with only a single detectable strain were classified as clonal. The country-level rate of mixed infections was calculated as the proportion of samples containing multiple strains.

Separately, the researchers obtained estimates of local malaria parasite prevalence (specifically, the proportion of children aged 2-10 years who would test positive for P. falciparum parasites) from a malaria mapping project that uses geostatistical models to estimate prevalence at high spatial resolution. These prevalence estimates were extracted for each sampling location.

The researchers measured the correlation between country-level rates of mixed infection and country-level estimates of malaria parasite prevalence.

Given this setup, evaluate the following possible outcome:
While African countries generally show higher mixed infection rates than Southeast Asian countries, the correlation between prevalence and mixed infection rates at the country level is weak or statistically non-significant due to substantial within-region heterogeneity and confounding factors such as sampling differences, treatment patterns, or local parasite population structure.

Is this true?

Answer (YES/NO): NO